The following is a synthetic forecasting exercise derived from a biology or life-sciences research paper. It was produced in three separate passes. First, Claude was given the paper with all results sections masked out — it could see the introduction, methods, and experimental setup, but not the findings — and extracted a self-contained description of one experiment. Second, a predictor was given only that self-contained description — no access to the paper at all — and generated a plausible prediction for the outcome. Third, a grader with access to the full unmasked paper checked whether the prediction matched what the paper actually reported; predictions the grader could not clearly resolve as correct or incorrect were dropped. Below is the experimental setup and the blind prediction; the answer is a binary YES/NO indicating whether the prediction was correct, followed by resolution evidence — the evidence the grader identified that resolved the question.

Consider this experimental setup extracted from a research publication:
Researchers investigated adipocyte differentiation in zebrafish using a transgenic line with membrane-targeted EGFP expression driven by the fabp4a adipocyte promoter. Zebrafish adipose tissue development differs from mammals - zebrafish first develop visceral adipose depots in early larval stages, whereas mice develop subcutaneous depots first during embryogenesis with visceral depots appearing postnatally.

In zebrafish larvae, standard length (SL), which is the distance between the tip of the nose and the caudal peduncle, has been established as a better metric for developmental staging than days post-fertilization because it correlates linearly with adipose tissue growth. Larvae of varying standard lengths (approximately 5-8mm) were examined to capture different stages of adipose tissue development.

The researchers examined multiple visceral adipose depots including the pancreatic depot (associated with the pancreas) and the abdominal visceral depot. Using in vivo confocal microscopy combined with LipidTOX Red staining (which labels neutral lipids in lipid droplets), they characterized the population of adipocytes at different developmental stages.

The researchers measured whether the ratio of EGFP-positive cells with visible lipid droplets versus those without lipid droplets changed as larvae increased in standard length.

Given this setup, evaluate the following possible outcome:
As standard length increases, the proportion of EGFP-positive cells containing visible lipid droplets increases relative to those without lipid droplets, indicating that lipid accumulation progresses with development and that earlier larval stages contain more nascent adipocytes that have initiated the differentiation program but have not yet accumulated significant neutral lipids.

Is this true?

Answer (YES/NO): YES